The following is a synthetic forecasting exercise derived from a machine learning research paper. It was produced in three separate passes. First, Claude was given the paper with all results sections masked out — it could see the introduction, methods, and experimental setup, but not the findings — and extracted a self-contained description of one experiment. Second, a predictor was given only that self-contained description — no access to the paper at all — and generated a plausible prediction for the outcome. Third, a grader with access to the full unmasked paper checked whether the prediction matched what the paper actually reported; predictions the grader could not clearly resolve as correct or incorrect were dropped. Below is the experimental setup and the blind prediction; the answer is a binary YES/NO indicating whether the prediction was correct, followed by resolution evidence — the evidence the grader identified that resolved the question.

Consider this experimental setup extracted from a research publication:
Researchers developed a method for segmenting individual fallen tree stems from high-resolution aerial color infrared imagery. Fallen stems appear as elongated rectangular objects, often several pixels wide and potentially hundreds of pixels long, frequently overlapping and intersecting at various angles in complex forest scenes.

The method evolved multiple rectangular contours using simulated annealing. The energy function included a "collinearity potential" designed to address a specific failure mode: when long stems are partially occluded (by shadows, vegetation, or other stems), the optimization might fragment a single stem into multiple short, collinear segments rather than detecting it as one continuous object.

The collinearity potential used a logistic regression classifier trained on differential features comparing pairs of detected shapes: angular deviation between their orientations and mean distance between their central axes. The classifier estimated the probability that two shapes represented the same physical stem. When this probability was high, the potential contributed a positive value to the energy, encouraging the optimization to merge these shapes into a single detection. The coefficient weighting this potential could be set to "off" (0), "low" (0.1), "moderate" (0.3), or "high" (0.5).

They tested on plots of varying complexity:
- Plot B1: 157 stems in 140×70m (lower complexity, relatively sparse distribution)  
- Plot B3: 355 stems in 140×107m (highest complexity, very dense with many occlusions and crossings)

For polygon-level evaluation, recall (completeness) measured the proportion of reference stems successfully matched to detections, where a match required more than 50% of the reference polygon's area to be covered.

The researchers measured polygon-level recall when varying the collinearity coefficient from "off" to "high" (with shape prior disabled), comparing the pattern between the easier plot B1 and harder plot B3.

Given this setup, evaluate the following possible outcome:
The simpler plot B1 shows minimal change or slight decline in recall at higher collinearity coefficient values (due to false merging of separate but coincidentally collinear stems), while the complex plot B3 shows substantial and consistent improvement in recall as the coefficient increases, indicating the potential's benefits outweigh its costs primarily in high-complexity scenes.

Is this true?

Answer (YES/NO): NO